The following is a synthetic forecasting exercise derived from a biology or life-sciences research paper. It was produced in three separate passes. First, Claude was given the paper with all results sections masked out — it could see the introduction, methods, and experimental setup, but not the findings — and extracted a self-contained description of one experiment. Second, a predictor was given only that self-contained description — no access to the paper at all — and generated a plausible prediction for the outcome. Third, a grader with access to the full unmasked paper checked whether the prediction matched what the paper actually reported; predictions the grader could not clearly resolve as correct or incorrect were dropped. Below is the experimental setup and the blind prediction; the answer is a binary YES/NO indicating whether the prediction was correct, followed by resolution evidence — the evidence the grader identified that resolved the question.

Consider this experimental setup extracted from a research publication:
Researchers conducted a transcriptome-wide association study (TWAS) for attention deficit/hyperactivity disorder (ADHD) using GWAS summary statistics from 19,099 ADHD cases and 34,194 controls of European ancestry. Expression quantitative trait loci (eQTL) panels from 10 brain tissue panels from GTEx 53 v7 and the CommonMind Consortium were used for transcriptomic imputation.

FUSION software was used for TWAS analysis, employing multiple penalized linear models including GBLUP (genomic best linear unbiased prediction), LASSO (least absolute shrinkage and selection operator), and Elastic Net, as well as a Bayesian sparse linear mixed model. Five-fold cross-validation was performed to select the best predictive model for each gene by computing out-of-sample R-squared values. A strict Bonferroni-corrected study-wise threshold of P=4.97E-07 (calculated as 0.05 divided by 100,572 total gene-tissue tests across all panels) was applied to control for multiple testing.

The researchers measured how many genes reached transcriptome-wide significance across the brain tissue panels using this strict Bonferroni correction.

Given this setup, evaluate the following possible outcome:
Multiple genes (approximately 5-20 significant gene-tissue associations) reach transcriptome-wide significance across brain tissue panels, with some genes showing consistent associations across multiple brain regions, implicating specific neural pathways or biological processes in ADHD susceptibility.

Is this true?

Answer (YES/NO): YES